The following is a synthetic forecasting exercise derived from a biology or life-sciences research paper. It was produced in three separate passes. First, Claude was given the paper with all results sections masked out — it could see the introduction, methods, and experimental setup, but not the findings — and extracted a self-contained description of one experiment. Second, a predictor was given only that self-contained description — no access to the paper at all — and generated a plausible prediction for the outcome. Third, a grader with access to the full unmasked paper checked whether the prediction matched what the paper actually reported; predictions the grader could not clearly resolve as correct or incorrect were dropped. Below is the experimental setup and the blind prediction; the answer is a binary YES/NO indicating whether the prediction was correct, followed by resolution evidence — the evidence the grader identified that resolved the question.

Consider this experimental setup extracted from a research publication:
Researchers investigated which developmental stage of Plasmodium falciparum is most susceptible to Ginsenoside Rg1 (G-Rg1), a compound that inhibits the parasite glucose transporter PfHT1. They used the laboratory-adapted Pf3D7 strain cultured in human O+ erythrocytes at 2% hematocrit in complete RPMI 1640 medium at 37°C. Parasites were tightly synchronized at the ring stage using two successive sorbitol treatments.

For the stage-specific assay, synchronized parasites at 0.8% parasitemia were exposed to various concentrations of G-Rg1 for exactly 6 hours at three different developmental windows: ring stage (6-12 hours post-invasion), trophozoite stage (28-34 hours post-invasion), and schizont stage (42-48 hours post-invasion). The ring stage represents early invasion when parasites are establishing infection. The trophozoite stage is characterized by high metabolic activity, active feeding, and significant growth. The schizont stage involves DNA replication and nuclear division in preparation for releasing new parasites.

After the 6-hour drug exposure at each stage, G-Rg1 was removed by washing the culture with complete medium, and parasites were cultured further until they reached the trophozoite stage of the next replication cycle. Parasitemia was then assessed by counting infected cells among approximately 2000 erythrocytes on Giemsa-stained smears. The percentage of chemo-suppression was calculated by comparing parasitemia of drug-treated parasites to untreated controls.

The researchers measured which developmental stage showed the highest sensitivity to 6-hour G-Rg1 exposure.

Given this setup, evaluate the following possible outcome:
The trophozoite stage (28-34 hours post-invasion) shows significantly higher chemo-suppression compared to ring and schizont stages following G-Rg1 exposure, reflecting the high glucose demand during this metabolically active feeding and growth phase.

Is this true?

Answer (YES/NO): NO